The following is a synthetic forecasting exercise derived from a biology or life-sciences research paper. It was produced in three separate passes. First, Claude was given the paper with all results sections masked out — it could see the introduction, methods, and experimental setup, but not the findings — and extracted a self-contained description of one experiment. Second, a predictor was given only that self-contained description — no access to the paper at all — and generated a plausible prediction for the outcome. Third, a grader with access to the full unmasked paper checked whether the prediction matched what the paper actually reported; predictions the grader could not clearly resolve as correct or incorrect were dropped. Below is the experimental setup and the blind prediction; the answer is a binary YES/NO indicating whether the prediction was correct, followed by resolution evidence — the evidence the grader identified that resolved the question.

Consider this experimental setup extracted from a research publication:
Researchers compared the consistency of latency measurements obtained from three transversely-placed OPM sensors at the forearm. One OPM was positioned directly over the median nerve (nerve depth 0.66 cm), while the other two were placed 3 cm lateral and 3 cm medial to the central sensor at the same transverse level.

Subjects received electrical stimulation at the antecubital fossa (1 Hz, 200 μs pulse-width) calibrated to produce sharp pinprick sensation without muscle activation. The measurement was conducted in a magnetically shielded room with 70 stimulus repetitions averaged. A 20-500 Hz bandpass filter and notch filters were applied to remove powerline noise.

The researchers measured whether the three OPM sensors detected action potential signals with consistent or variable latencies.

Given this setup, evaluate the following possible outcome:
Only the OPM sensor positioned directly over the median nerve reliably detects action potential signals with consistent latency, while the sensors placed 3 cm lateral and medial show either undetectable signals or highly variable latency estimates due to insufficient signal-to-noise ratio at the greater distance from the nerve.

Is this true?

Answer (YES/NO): NO